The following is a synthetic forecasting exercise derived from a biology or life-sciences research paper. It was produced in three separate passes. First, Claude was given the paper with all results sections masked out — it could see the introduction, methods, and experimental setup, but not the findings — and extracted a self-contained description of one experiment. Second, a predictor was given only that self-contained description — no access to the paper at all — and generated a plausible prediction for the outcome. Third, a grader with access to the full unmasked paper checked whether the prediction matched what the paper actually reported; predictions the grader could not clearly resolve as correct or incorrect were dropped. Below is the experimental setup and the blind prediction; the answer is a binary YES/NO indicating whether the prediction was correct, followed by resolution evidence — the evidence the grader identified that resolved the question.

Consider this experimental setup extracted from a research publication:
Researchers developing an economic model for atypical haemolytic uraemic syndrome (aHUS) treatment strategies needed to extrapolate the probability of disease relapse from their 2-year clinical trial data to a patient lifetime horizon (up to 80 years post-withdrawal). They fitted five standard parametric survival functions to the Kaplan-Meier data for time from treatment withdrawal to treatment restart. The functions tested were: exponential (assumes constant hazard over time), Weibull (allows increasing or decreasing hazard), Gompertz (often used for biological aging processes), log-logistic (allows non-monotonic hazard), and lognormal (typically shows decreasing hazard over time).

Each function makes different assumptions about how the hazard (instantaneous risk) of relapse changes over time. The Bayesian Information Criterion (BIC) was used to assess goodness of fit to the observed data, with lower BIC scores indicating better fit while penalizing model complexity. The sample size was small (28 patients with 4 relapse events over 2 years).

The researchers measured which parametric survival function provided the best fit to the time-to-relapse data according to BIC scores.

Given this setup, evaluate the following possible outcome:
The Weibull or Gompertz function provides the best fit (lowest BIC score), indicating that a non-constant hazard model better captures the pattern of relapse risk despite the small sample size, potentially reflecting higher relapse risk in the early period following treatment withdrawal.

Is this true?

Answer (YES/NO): NO